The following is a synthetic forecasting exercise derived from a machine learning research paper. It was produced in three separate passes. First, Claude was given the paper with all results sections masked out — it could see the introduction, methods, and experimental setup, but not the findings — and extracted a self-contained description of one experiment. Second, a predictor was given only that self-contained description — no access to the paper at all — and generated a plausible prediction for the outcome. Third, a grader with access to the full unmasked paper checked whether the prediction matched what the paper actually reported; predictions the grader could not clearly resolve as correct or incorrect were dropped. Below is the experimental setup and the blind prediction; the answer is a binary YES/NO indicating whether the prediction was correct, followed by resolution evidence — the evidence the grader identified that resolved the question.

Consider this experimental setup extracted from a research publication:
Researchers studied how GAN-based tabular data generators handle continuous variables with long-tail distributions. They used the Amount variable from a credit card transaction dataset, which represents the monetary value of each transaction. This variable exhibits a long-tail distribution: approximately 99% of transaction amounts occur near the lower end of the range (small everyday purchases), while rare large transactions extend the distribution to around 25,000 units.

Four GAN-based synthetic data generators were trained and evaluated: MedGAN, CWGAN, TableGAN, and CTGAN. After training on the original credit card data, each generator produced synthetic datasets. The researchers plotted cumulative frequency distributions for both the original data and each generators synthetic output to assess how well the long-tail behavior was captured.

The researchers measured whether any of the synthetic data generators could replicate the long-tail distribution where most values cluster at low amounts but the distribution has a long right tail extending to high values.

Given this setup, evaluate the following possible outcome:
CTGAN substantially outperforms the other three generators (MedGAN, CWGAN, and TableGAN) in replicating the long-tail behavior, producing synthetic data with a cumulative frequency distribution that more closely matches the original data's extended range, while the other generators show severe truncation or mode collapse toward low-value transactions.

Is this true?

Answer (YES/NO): NO